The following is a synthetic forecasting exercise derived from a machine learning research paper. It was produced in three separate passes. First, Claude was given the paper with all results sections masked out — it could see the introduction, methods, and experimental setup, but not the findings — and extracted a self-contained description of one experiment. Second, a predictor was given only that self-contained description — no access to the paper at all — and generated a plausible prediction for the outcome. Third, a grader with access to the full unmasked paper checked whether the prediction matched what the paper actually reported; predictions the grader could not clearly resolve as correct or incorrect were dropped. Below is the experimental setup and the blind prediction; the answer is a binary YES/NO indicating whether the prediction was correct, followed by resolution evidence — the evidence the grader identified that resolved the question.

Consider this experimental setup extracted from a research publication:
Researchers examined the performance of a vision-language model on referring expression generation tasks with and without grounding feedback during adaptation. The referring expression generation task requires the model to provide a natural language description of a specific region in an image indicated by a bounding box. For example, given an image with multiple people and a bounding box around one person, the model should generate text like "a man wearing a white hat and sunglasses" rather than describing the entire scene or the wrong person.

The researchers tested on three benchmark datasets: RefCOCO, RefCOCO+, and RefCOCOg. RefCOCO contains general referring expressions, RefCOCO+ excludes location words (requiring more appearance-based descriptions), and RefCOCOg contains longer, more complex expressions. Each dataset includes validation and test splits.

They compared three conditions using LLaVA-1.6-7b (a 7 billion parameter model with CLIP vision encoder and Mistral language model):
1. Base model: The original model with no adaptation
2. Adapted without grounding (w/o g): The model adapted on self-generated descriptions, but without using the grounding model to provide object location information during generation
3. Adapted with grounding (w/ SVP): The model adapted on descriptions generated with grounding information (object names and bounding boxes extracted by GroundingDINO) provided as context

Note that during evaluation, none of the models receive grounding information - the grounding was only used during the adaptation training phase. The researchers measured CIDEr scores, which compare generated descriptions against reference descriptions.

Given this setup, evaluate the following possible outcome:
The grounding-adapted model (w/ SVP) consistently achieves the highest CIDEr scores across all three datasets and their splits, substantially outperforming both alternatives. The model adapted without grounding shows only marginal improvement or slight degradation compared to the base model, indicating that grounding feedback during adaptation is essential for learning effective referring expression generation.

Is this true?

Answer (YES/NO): NO